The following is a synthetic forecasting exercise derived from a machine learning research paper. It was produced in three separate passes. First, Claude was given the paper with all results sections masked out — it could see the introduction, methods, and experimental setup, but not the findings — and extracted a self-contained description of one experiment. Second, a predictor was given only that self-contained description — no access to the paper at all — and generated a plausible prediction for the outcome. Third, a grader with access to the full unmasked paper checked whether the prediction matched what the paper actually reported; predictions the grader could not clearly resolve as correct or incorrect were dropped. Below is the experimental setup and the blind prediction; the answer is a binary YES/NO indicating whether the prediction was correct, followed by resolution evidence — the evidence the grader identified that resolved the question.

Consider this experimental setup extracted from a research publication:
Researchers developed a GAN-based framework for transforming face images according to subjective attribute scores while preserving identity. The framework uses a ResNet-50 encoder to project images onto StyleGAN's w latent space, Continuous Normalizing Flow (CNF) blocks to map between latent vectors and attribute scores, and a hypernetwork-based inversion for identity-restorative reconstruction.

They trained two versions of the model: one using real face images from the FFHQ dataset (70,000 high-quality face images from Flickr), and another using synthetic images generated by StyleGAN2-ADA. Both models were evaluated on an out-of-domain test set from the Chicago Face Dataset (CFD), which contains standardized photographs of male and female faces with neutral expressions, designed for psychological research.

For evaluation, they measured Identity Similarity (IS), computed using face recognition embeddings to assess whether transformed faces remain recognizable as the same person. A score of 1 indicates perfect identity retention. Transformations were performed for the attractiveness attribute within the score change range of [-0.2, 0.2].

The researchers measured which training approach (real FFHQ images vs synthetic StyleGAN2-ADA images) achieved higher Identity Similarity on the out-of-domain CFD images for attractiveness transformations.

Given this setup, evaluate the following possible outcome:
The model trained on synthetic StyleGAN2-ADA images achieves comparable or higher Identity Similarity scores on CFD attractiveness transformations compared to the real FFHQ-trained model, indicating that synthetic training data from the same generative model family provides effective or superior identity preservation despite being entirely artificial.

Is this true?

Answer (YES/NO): NO